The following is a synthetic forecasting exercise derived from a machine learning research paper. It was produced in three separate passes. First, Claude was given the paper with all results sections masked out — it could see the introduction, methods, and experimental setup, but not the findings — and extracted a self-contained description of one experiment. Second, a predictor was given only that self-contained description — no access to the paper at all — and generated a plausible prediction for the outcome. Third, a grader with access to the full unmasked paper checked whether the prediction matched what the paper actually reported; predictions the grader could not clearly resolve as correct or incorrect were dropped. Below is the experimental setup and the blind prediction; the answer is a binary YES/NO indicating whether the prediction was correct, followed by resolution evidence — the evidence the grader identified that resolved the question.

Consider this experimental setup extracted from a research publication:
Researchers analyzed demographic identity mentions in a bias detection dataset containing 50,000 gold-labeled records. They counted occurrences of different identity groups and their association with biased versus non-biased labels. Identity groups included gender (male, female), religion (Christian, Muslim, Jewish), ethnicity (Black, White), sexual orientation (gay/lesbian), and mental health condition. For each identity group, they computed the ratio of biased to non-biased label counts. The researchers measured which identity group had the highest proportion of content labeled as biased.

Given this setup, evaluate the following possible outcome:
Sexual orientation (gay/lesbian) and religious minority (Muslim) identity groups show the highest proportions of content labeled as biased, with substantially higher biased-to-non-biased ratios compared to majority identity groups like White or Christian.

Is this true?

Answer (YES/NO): NO